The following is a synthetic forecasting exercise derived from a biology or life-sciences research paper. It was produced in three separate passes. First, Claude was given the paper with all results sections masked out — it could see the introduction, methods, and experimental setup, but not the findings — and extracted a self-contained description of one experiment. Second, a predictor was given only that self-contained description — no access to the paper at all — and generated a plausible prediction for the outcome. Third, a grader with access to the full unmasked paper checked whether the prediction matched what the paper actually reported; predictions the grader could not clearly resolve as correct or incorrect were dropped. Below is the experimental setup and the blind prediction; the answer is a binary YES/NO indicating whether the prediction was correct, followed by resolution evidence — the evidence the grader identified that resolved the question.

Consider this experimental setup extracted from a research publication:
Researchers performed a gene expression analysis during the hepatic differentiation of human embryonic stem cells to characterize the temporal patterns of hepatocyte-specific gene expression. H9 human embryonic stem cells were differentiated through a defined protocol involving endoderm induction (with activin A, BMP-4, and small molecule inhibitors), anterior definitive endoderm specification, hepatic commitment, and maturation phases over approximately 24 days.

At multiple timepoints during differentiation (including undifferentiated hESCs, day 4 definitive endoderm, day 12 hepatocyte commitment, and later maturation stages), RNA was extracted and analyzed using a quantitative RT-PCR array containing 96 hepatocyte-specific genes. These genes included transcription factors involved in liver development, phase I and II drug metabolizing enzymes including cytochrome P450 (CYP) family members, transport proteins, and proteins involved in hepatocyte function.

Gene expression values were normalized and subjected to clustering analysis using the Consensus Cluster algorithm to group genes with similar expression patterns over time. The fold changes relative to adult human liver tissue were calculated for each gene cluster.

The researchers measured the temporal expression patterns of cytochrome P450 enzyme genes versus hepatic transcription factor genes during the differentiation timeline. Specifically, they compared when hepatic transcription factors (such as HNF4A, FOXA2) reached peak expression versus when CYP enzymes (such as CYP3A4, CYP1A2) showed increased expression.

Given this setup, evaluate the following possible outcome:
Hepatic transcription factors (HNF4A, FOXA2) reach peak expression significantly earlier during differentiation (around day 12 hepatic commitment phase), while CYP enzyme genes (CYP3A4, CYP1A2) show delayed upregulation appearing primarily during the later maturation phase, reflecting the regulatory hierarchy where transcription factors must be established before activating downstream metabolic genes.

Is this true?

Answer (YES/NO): NO